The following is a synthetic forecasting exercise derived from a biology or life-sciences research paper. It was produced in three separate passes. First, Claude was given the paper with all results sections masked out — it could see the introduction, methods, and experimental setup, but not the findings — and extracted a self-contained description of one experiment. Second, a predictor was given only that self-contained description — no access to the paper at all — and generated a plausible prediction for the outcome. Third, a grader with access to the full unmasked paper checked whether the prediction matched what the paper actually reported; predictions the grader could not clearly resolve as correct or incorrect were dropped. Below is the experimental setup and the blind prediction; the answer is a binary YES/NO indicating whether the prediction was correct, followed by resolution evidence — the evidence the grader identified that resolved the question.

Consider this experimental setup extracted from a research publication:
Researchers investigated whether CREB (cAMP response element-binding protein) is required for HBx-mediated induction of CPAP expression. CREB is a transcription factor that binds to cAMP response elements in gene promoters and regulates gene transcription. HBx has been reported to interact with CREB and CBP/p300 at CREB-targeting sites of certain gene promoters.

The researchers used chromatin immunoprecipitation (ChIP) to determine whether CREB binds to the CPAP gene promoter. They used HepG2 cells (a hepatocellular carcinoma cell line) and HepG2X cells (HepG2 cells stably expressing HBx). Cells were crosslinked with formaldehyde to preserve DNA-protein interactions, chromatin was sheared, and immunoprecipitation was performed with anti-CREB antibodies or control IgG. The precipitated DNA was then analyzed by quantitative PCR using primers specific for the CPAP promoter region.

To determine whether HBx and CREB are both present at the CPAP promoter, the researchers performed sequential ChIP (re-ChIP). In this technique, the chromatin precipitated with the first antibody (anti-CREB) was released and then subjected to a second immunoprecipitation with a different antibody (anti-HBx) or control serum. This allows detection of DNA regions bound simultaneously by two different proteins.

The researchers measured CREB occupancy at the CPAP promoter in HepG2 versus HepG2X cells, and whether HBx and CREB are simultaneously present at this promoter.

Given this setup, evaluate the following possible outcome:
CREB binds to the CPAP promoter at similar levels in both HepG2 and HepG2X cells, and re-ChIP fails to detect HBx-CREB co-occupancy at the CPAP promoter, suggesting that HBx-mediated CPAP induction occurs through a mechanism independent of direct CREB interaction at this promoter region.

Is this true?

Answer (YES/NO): NO